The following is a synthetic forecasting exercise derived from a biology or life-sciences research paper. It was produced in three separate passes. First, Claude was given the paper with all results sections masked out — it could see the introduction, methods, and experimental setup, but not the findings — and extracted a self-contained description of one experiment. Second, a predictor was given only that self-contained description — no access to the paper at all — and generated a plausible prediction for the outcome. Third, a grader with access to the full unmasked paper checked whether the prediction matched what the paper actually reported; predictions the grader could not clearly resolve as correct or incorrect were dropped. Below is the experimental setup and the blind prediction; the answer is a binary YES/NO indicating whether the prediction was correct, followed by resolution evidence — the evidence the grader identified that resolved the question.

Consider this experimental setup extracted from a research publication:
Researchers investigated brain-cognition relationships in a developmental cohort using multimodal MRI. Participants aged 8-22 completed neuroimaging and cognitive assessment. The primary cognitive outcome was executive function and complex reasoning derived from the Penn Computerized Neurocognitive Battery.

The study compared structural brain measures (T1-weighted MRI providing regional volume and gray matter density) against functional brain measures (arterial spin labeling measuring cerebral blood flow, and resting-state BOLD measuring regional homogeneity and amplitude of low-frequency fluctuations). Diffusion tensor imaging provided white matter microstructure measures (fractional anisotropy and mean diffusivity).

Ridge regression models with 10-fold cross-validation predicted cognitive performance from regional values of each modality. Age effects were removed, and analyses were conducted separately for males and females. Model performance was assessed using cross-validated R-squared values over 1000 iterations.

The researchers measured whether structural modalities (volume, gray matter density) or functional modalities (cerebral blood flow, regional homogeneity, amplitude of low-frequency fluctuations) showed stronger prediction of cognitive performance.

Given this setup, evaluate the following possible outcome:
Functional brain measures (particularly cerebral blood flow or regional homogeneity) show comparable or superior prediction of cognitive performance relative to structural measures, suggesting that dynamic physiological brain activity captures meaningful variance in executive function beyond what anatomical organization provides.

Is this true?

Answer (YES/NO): NO